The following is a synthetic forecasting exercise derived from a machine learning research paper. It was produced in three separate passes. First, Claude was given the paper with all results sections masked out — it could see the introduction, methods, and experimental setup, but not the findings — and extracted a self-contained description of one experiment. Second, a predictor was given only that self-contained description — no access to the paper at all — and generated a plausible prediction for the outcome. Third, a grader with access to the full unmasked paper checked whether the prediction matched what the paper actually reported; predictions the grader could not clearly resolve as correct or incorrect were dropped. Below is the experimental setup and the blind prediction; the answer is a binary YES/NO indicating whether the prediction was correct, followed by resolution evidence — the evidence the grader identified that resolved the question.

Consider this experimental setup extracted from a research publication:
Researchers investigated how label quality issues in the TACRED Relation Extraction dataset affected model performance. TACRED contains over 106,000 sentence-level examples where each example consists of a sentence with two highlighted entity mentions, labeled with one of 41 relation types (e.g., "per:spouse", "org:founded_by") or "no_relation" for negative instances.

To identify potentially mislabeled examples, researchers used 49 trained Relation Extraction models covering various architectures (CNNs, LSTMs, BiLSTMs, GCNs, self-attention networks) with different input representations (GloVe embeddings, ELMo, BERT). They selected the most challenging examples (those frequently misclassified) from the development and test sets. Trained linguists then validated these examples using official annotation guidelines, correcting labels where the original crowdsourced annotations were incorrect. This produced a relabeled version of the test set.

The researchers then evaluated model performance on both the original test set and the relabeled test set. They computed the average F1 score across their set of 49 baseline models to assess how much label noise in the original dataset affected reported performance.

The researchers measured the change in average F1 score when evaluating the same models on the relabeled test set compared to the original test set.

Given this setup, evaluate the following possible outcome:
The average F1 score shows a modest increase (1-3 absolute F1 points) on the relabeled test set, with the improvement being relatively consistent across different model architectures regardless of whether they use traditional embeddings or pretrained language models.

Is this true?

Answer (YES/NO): NO